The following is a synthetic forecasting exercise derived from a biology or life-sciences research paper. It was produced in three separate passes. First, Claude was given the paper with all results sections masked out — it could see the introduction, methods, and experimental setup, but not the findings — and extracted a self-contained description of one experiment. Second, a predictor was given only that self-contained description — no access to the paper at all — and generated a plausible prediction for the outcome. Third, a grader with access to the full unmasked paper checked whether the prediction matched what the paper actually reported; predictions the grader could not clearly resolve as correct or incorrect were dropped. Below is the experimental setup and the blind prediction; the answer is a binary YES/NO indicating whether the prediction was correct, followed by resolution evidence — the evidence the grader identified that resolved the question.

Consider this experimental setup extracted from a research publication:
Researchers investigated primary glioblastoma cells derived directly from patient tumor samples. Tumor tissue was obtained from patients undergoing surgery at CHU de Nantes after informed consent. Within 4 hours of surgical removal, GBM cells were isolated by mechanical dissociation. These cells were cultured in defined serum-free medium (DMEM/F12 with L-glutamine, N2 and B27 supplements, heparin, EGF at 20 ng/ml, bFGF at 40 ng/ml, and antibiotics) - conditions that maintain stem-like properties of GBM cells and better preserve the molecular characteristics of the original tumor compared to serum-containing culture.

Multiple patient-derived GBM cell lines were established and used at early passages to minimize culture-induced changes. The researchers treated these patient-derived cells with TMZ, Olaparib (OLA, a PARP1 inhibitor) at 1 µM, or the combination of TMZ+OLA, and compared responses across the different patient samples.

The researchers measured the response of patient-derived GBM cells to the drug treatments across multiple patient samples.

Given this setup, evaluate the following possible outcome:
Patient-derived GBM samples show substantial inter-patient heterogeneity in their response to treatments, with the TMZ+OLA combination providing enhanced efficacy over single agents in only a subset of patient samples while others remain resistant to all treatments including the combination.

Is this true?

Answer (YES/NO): NO